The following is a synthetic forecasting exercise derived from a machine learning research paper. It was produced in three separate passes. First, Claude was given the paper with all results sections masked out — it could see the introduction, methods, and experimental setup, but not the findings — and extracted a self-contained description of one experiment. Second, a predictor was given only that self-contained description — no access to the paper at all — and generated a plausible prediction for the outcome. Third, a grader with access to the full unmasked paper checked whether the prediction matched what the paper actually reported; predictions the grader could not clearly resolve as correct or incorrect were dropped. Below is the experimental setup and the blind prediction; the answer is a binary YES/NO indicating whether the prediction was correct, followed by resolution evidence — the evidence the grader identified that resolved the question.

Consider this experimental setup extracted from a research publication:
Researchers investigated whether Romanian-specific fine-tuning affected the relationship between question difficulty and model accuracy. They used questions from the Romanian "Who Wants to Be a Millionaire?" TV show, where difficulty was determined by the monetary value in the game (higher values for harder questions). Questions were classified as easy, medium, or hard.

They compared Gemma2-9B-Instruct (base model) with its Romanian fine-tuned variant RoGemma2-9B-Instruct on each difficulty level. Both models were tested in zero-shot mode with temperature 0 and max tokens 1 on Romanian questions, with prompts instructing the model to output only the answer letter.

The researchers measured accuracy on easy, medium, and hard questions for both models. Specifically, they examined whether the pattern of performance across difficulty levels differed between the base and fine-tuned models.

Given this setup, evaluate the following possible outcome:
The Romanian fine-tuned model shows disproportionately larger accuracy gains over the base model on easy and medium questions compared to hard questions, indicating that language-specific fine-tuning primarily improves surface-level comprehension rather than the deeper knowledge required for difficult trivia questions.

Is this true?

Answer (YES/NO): NO